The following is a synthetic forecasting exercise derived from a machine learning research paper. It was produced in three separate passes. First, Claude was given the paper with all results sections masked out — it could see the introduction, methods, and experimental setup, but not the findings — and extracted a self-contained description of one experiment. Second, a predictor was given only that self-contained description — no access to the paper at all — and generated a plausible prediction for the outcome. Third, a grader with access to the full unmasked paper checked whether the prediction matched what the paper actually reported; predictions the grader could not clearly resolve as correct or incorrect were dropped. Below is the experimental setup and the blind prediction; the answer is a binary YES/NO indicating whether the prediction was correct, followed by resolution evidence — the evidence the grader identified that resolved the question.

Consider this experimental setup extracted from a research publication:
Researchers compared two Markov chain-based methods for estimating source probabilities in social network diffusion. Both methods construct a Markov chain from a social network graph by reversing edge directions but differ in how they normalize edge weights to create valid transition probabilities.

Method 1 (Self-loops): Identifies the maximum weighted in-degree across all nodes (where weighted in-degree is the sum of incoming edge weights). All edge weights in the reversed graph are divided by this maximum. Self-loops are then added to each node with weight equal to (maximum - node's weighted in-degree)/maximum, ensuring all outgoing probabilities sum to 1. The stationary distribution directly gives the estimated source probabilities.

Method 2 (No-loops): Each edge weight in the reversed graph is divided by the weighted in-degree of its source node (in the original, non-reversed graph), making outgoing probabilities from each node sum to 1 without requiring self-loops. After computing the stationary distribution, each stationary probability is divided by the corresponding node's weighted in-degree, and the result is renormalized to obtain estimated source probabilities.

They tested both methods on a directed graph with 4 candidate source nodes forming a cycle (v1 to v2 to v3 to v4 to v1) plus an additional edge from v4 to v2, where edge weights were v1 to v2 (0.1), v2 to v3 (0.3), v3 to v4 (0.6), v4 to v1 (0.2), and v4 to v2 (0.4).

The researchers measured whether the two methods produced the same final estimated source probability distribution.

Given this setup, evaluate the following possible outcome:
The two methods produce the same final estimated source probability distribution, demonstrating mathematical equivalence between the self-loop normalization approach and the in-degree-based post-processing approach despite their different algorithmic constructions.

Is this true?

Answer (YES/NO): YES